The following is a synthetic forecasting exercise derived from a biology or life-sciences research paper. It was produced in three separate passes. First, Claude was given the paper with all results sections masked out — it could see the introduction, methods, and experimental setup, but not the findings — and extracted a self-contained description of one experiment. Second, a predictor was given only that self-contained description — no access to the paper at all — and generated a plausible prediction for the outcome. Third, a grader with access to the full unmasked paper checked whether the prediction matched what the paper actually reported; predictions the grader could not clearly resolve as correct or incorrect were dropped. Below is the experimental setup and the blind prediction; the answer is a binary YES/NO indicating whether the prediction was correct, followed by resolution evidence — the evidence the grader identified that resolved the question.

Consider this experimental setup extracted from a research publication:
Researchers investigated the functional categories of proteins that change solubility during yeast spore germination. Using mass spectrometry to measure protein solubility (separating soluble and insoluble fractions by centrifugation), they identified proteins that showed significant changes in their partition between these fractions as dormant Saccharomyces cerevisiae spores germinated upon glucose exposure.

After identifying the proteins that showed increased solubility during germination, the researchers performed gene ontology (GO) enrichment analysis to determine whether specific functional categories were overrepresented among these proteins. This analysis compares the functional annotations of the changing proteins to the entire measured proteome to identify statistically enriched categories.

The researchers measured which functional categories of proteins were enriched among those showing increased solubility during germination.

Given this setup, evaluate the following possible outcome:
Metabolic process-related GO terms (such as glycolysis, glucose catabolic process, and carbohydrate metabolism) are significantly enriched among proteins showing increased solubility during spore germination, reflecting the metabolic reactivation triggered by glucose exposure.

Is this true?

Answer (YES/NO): NO